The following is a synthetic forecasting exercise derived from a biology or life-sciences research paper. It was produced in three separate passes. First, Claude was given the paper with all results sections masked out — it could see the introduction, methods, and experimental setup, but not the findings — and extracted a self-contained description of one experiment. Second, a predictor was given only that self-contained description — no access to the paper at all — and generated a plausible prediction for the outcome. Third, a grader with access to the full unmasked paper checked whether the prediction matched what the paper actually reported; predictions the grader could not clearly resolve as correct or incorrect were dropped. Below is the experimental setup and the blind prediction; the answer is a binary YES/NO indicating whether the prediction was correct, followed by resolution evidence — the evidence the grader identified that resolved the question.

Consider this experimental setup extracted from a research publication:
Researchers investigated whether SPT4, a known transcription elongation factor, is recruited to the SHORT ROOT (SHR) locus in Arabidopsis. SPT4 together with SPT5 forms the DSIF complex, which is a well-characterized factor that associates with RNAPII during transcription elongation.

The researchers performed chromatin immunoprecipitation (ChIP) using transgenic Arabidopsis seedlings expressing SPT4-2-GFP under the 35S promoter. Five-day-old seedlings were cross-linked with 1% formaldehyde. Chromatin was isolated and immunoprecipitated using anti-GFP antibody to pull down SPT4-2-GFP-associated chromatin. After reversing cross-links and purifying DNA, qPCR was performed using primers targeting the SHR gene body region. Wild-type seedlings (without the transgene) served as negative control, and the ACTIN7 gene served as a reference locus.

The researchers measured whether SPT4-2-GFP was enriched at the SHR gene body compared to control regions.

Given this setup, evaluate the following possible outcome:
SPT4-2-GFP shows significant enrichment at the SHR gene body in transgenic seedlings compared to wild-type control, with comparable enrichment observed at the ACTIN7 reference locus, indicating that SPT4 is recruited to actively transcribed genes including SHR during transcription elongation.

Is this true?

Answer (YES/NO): NO